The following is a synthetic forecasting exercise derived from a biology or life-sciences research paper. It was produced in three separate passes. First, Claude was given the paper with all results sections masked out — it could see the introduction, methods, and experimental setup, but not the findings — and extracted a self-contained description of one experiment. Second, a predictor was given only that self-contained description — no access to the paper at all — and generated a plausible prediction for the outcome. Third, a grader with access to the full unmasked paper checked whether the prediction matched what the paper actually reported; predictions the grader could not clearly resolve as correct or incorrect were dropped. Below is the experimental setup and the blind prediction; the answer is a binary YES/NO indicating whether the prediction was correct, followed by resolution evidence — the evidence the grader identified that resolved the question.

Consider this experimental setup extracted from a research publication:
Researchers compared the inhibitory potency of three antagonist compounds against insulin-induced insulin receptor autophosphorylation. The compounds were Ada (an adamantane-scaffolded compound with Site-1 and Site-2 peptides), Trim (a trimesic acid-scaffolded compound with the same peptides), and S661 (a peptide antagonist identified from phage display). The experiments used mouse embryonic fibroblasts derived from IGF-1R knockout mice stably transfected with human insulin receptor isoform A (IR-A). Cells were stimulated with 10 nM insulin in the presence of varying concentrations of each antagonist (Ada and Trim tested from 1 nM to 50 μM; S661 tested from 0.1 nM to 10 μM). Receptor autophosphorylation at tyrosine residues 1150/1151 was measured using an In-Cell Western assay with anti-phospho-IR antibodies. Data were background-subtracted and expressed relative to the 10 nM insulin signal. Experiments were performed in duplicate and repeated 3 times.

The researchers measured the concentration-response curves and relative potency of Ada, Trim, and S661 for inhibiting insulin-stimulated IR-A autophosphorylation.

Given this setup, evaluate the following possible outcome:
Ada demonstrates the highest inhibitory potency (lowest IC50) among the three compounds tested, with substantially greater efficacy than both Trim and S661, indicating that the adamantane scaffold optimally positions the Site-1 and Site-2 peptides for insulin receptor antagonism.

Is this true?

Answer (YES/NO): NO